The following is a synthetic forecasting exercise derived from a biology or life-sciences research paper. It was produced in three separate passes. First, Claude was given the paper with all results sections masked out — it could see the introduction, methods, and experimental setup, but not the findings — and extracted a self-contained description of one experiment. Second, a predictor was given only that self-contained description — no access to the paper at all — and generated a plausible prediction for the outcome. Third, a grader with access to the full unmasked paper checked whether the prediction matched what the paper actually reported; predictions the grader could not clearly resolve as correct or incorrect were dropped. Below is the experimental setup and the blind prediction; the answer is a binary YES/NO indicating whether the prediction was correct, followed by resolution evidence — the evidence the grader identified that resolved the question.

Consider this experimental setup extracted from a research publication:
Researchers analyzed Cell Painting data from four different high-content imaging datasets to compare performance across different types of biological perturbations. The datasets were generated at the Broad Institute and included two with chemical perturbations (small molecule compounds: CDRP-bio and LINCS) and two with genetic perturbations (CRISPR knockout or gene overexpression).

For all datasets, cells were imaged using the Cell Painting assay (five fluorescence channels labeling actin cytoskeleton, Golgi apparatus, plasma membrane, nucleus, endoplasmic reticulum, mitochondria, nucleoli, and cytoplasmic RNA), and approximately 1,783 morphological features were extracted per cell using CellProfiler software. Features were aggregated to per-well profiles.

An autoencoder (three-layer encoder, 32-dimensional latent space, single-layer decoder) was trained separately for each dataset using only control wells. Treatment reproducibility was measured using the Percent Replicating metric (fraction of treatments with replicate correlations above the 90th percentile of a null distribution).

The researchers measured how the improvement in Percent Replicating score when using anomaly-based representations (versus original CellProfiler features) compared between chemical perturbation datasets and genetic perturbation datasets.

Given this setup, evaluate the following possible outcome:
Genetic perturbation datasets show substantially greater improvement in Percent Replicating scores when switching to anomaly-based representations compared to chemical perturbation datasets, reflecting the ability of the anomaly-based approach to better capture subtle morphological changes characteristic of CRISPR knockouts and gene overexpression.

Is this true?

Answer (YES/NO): NO